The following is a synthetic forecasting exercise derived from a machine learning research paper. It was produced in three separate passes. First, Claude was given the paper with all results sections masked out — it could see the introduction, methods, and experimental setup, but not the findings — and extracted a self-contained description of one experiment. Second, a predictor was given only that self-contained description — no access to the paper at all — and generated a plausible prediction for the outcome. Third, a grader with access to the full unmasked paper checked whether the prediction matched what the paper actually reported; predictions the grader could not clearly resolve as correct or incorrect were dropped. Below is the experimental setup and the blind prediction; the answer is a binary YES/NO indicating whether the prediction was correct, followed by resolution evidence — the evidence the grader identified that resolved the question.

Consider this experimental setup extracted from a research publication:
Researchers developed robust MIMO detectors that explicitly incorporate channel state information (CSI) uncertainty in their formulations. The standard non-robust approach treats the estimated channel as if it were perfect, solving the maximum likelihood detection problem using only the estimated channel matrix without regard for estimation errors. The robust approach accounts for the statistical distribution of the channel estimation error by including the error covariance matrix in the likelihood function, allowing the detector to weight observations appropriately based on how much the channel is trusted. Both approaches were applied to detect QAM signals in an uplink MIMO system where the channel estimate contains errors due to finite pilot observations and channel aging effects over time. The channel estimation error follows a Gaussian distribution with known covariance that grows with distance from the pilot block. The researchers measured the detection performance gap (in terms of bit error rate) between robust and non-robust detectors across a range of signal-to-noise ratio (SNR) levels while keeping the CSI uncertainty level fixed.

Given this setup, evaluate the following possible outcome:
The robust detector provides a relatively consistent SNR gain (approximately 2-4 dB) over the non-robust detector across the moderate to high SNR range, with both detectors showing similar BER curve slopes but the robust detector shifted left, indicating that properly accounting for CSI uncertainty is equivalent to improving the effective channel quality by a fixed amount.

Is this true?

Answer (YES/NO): NO